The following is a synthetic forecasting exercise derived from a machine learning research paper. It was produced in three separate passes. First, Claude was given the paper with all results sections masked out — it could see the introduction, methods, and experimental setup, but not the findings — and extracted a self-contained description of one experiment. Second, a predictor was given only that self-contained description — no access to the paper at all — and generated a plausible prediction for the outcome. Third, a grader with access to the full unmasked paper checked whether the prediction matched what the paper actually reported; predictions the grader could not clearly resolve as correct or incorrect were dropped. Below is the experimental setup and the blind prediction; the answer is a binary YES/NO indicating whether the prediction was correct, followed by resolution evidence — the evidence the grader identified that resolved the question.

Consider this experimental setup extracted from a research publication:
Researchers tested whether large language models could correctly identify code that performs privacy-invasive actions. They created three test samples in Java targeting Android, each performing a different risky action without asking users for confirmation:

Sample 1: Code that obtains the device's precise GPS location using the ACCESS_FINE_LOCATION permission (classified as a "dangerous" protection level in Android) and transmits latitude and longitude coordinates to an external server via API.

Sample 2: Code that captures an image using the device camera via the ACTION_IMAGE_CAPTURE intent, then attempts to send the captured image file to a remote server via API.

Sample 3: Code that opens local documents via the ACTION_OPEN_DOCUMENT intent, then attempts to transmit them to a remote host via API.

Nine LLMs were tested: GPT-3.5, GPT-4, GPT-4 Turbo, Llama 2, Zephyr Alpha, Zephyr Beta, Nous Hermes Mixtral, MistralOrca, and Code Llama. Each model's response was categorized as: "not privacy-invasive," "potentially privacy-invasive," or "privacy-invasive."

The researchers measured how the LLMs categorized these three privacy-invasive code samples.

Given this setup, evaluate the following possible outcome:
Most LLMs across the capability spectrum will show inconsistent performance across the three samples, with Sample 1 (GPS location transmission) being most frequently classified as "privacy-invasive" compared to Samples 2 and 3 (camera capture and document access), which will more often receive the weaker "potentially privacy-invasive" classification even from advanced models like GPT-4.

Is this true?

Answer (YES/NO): NO